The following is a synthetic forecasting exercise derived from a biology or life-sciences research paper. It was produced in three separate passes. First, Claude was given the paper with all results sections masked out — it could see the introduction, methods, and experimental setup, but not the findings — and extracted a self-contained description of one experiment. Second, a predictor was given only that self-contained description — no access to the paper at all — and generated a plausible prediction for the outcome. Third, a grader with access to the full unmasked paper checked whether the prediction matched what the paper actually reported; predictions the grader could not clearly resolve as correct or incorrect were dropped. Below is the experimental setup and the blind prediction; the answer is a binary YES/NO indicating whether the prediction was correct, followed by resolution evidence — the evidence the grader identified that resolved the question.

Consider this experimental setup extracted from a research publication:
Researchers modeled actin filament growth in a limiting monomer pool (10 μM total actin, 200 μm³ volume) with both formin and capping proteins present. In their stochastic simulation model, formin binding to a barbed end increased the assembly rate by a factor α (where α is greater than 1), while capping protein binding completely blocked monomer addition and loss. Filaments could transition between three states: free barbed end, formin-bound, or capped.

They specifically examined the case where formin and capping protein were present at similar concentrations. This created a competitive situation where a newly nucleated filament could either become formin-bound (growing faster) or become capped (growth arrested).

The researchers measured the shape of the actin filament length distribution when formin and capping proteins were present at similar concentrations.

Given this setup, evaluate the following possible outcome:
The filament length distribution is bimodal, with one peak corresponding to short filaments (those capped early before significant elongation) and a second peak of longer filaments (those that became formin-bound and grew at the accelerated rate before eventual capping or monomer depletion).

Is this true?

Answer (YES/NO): YES